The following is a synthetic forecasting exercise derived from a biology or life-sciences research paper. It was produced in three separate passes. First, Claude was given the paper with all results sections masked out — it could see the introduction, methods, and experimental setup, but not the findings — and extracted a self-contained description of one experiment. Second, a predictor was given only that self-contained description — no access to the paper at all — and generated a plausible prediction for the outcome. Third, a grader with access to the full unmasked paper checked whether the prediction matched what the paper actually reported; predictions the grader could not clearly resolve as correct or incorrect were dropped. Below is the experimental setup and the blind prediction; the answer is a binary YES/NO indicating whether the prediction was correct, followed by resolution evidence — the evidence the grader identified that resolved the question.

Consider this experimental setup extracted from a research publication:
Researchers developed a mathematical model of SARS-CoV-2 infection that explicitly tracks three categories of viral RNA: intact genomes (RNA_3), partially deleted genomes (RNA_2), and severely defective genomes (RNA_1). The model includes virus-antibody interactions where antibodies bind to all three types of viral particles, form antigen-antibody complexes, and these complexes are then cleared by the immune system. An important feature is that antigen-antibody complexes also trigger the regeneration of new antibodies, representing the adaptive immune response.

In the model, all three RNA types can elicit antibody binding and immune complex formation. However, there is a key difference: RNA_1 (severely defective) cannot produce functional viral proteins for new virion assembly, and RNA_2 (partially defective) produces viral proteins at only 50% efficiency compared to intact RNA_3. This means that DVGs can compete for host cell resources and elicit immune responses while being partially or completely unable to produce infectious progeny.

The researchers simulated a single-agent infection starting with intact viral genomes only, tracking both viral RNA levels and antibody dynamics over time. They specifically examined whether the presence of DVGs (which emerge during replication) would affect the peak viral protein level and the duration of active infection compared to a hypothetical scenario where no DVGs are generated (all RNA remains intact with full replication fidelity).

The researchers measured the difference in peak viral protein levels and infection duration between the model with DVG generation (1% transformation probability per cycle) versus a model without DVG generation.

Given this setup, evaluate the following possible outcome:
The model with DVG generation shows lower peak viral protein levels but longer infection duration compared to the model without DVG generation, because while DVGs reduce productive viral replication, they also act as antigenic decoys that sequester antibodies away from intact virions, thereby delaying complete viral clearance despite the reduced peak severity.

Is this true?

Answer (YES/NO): NO